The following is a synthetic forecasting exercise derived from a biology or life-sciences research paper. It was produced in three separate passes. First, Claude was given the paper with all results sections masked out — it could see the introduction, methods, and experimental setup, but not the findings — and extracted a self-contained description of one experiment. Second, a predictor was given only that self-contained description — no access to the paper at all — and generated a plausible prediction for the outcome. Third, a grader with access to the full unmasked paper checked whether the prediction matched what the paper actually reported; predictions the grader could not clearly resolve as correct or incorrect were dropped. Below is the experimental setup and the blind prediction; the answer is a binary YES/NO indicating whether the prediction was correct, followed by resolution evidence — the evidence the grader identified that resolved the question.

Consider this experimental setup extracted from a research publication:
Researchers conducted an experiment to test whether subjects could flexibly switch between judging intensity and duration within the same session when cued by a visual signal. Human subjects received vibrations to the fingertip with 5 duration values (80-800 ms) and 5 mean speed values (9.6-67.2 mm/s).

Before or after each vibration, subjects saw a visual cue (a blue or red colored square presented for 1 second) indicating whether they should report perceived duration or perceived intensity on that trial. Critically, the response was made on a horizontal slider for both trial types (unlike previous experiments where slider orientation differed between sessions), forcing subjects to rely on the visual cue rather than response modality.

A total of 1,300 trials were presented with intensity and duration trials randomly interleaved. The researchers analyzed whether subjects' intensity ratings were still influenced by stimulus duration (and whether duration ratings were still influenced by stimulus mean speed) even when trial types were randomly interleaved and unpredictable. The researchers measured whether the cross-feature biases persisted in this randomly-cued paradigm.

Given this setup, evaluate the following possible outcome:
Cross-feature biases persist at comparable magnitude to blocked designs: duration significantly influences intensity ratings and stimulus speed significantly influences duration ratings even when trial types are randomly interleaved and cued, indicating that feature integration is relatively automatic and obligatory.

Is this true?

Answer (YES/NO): NO